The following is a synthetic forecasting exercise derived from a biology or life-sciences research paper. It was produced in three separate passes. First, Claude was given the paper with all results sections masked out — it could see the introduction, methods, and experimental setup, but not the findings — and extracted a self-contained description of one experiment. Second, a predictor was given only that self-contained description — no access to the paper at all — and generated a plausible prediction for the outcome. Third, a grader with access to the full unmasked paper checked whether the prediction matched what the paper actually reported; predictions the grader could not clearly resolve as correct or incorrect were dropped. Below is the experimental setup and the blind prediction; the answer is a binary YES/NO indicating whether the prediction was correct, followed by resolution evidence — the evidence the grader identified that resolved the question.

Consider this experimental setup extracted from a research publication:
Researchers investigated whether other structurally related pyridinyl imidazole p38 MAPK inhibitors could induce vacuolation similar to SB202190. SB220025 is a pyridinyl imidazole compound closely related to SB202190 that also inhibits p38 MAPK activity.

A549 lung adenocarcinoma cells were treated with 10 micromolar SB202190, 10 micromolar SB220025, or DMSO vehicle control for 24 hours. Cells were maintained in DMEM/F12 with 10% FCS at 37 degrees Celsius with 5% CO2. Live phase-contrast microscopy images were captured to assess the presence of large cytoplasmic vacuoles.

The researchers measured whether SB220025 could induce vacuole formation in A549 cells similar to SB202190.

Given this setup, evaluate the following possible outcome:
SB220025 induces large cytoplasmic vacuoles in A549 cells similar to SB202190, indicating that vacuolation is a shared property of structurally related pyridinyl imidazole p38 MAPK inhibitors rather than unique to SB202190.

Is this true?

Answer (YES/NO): NO